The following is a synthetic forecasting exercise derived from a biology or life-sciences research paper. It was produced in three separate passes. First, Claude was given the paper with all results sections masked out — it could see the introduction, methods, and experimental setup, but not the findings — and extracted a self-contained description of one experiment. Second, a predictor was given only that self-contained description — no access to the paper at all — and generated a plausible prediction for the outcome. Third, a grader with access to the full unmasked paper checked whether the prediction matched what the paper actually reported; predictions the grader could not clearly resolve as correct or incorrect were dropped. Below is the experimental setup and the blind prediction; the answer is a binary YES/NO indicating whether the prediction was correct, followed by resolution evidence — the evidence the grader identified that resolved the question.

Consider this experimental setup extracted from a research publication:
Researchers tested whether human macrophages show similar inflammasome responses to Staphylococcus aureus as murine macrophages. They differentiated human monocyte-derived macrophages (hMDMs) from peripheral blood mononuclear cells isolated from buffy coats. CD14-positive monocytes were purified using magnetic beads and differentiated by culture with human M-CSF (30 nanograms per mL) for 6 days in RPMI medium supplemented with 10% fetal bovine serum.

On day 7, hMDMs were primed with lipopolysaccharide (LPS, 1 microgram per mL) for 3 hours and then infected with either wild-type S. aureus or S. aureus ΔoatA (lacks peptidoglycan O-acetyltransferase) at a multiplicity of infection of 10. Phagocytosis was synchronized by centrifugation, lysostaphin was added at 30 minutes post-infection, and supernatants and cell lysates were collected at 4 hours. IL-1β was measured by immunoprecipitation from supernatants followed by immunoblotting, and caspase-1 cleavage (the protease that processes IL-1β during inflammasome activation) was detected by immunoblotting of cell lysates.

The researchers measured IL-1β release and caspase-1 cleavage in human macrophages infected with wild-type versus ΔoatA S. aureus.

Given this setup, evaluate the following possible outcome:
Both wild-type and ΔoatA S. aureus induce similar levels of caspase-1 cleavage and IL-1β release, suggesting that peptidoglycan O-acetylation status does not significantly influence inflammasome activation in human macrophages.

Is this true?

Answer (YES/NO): YES